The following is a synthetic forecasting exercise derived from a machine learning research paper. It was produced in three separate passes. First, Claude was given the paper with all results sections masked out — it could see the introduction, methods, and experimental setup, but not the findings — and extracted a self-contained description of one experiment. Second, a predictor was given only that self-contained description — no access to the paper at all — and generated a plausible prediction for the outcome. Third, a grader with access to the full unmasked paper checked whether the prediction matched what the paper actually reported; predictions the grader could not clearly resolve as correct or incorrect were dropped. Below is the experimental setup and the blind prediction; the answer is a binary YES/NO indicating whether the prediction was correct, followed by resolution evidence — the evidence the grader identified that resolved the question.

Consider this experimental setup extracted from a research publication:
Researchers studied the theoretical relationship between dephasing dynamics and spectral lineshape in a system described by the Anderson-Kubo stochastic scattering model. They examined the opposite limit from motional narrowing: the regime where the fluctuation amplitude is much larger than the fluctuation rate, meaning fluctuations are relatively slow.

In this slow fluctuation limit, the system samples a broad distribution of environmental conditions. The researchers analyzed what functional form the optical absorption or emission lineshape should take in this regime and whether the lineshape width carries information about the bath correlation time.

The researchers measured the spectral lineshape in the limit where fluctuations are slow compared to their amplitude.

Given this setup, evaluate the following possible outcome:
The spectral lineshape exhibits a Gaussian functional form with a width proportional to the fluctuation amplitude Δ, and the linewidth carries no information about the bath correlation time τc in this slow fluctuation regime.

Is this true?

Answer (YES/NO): YES